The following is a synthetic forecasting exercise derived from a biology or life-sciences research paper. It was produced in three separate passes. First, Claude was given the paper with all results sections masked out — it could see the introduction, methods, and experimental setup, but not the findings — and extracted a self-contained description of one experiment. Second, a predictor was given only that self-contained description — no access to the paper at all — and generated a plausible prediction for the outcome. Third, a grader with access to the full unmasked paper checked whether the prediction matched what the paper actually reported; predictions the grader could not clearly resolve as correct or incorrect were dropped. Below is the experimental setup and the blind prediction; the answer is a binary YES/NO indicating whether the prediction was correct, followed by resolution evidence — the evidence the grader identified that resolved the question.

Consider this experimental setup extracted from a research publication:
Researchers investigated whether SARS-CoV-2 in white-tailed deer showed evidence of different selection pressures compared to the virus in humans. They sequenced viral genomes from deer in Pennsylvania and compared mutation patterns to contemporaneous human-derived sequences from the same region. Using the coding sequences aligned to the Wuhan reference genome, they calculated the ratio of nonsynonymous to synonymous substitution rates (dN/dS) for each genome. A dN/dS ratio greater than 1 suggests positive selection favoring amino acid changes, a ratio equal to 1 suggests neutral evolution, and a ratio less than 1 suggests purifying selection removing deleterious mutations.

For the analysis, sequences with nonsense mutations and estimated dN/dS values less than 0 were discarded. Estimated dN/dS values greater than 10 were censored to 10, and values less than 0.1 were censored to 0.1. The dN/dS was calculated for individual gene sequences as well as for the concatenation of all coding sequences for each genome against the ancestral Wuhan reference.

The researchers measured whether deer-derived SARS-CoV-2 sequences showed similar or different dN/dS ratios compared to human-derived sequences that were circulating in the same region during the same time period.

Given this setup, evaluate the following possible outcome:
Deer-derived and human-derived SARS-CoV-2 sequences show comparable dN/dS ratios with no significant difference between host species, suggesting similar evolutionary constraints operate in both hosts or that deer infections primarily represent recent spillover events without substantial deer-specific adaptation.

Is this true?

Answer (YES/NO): YES